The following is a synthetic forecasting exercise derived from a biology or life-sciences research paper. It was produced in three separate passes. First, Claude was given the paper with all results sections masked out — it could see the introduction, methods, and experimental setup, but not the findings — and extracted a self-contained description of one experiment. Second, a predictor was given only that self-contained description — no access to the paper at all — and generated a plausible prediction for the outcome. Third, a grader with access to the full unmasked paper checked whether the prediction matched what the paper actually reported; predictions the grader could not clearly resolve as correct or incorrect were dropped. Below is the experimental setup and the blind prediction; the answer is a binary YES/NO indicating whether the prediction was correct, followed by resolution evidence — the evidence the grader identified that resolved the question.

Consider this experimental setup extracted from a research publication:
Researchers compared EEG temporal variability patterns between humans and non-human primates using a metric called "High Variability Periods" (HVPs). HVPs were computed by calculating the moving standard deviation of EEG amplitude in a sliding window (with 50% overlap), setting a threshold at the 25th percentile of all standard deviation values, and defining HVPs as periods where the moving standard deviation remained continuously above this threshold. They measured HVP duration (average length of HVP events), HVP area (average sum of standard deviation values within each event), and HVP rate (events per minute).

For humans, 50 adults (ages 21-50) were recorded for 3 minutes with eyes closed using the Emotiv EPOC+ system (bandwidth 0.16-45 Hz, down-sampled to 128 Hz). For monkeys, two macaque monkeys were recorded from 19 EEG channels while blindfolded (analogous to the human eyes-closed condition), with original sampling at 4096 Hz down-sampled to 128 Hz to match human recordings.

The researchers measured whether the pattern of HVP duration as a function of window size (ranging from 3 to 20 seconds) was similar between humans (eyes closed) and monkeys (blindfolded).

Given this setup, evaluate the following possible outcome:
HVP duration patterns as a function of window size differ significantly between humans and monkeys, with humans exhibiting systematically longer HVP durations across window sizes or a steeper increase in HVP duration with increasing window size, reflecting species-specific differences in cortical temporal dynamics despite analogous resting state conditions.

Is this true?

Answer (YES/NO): NO